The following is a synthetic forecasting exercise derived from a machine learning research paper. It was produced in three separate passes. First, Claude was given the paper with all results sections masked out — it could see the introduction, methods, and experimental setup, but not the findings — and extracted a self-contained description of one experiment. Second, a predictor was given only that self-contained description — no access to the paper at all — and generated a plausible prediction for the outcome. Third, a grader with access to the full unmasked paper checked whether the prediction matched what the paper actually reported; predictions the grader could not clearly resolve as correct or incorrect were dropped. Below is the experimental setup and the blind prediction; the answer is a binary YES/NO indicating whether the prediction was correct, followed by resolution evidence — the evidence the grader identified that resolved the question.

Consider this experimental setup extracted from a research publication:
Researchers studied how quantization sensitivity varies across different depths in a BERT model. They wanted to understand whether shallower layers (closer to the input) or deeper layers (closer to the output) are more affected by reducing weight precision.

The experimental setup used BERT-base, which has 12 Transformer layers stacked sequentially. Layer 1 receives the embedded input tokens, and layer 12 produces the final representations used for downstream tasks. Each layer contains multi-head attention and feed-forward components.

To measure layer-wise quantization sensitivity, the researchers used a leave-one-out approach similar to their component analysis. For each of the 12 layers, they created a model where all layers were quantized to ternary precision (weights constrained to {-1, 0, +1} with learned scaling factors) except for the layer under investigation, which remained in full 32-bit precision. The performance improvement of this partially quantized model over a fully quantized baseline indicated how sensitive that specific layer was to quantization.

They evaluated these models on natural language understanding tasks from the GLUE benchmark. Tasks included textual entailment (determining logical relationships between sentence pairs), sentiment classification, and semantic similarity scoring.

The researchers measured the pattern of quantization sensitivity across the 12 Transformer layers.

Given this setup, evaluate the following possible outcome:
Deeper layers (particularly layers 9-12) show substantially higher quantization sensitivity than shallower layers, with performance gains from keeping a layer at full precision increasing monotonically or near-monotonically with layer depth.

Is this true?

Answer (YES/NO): NO